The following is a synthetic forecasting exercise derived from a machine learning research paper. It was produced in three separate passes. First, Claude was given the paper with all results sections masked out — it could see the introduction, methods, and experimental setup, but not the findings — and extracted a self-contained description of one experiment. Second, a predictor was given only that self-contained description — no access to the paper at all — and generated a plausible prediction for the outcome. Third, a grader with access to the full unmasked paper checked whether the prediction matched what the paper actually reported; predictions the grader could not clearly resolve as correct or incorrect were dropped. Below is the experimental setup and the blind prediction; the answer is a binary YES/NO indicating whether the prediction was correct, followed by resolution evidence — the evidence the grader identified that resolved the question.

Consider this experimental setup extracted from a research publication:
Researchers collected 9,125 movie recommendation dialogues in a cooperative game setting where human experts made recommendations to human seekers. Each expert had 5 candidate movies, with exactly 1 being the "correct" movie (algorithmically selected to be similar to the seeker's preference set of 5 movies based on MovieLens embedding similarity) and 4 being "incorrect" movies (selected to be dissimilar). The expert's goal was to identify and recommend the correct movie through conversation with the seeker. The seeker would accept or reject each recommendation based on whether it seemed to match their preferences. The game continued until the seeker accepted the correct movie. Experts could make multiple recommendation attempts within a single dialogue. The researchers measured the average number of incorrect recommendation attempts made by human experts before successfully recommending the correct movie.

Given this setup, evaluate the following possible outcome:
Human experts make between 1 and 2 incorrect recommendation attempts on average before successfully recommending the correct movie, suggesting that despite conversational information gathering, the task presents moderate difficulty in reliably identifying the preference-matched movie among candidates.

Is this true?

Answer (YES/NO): YES